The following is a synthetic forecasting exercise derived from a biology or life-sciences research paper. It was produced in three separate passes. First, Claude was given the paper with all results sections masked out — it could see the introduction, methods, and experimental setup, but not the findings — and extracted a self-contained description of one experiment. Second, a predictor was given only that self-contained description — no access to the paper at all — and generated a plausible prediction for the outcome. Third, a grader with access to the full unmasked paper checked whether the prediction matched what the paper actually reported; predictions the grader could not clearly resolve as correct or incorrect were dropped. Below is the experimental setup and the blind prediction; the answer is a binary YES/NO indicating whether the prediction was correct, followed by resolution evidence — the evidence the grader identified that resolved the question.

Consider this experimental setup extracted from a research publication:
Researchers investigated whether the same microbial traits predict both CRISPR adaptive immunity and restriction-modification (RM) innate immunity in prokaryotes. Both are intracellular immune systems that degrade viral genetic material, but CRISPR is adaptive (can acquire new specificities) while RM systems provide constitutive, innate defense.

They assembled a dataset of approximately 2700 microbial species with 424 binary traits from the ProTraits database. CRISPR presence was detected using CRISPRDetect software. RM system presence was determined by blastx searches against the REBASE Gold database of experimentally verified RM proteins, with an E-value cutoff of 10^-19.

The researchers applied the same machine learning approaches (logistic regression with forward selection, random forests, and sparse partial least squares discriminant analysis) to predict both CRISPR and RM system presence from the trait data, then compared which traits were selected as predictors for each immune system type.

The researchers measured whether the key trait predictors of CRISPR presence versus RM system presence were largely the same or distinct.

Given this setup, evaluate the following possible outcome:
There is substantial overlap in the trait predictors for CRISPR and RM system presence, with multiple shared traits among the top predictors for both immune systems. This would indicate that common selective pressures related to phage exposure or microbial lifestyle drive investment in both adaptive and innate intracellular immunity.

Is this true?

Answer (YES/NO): NO